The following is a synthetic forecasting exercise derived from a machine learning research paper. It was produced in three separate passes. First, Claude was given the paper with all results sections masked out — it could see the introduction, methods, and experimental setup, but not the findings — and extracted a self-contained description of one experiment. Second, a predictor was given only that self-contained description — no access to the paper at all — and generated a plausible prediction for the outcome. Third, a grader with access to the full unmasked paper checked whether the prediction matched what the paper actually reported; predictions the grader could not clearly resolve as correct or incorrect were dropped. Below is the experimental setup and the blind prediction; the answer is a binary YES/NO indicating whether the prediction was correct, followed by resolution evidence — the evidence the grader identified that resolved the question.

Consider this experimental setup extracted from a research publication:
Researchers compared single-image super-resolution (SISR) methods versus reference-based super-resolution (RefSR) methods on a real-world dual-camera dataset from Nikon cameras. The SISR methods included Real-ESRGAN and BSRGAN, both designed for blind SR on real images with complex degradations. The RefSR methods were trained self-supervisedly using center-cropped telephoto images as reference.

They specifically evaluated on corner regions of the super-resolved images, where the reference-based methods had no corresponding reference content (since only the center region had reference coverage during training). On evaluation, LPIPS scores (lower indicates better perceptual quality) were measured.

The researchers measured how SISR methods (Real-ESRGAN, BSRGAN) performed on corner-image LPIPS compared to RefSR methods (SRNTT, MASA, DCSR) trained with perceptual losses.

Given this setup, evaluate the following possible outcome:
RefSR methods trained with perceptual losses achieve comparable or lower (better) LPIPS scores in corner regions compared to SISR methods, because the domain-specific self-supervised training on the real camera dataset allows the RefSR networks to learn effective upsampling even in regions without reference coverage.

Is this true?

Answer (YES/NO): NO